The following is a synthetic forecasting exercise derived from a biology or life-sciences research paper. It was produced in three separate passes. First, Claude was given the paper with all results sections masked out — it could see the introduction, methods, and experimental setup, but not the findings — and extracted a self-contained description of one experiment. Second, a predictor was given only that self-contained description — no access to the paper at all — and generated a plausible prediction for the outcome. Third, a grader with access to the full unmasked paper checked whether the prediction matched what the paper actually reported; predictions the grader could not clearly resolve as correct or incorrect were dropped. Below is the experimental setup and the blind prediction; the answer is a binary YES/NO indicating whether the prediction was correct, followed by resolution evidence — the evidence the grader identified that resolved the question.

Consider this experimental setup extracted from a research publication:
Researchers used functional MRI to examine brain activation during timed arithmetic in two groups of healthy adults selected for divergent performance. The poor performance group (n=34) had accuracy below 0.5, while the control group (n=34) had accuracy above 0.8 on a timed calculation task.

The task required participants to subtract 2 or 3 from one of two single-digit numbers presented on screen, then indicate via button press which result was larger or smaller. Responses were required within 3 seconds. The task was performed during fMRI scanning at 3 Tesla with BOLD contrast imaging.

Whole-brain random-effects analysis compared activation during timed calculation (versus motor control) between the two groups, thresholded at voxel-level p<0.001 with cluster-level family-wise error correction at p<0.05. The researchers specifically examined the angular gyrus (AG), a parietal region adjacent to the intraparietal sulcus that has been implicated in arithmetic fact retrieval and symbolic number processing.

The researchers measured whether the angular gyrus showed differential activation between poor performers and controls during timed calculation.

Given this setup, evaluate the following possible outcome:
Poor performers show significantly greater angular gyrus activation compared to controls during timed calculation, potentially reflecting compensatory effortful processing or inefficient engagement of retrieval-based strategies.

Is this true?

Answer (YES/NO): NO